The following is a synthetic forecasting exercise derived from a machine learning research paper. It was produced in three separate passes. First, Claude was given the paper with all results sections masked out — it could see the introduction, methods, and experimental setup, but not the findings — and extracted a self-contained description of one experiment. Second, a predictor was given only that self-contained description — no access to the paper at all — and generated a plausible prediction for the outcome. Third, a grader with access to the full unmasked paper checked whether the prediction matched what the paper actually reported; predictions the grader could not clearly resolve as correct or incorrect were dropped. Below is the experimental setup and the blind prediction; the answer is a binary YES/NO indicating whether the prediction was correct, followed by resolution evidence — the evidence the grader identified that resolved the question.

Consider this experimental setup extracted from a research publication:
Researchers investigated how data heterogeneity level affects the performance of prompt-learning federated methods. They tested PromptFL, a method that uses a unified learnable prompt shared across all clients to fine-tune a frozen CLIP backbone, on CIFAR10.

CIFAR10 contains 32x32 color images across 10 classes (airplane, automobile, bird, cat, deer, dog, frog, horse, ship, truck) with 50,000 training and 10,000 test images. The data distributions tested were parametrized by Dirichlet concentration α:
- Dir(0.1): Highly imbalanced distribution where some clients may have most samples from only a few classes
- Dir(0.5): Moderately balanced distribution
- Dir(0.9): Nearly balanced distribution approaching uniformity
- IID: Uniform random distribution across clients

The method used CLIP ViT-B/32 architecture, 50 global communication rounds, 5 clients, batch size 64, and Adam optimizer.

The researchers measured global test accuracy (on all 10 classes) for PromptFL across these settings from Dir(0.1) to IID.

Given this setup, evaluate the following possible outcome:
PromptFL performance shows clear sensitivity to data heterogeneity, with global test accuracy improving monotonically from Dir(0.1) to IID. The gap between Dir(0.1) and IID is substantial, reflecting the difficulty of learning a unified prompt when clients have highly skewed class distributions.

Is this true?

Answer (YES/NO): YES